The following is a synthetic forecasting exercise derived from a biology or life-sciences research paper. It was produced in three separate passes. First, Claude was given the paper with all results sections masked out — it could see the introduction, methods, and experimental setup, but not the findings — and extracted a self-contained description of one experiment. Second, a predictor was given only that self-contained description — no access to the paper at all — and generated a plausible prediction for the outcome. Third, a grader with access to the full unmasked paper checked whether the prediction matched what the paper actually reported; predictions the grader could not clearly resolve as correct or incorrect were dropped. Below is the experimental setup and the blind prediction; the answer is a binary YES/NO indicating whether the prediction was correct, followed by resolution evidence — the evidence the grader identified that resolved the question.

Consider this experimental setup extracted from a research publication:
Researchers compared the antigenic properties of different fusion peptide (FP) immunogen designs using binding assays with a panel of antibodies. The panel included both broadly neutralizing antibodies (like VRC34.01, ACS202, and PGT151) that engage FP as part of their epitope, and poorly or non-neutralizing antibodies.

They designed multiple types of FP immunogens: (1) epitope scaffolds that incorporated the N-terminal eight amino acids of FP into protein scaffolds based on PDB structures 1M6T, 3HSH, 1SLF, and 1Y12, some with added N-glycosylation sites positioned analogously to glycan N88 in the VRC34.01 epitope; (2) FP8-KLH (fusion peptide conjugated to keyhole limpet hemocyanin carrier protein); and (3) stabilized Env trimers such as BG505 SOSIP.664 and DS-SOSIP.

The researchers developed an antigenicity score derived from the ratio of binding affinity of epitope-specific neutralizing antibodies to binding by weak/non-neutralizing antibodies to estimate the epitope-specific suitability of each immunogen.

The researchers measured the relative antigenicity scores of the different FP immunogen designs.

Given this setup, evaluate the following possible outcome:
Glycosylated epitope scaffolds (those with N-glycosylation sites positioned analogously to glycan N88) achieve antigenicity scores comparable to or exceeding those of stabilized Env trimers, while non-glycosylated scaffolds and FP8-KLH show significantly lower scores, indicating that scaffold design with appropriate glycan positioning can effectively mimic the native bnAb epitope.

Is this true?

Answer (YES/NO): NO